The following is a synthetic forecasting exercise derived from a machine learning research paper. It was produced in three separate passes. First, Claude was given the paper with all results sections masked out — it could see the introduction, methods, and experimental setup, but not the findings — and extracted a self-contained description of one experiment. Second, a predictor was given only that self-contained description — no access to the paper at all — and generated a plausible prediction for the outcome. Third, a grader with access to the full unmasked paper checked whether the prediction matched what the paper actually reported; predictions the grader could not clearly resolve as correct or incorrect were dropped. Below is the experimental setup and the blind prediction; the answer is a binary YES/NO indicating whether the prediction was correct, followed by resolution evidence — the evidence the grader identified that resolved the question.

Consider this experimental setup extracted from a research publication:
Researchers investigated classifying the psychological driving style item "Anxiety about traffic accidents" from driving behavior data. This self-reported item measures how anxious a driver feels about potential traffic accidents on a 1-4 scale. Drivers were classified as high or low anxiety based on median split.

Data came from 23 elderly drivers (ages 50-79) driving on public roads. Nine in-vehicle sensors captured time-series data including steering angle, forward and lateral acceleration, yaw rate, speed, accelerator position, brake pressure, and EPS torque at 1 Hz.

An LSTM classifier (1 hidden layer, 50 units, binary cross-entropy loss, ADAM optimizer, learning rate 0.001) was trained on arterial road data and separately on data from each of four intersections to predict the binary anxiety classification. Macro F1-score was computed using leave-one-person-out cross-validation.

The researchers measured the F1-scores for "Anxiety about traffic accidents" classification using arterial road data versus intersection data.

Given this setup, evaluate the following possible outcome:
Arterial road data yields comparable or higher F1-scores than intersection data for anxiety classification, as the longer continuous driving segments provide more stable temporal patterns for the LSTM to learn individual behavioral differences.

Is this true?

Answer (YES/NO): YES